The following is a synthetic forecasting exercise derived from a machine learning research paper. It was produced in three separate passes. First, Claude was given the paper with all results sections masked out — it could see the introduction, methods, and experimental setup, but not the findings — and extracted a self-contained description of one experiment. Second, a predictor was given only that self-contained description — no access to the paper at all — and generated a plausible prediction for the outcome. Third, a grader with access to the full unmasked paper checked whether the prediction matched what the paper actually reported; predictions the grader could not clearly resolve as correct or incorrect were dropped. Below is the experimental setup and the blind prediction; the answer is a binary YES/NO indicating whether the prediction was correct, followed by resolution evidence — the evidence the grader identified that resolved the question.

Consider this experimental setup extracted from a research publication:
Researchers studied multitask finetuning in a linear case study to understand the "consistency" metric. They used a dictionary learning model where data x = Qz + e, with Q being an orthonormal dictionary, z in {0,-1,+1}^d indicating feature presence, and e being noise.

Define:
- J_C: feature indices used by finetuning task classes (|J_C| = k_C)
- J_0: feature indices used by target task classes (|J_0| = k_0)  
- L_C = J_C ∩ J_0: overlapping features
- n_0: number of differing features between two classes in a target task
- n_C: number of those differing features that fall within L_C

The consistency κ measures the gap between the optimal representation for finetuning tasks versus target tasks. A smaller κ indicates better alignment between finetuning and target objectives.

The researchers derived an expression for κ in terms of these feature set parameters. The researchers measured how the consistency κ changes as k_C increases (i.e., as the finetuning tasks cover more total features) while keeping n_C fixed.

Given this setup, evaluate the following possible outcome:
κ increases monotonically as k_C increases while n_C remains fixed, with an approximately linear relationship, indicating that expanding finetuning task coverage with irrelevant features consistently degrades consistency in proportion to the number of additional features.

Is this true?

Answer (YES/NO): NO